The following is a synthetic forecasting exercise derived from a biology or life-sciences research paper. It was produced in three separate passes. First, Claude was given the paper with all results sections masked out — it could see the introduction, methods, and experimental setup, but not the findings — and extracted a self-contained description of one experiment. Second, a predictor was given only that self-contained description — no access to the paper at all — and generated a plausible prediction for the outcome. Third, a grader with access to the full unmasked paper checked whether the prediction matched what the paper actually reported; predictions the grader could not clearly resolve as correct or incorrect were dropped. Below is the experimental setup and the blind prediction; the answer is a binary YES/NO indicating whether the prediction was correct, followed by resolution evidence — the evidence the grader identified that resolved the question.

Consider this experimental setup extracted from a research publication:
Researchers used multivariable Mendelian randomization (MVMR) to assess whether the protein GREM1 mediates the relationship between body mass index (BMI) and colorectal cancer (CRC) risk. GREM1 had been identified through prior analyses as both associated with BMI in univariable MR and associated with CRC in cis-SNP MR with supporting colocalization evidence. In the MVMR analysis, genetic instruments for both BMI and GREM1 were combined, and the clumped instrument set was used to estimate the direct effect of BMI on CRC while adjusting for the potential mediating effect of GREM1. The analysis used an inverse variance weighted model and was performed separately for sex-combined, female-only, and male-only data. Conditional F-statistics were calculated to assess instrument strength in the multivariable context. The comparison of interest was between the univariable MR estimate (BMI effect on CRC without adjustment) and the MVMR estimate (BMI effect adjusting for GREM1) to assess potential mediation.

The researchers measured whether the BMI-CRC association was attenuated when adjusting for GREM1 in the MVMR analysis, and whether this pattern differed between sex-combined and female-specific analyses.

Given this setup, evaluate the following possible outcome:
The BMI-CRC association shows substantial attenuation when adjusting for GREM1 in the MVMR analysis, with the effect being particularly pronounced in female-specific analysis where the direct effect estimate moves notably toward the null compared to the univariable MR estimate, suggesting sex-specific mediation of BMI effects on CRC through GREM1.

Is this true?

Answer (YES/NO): YES